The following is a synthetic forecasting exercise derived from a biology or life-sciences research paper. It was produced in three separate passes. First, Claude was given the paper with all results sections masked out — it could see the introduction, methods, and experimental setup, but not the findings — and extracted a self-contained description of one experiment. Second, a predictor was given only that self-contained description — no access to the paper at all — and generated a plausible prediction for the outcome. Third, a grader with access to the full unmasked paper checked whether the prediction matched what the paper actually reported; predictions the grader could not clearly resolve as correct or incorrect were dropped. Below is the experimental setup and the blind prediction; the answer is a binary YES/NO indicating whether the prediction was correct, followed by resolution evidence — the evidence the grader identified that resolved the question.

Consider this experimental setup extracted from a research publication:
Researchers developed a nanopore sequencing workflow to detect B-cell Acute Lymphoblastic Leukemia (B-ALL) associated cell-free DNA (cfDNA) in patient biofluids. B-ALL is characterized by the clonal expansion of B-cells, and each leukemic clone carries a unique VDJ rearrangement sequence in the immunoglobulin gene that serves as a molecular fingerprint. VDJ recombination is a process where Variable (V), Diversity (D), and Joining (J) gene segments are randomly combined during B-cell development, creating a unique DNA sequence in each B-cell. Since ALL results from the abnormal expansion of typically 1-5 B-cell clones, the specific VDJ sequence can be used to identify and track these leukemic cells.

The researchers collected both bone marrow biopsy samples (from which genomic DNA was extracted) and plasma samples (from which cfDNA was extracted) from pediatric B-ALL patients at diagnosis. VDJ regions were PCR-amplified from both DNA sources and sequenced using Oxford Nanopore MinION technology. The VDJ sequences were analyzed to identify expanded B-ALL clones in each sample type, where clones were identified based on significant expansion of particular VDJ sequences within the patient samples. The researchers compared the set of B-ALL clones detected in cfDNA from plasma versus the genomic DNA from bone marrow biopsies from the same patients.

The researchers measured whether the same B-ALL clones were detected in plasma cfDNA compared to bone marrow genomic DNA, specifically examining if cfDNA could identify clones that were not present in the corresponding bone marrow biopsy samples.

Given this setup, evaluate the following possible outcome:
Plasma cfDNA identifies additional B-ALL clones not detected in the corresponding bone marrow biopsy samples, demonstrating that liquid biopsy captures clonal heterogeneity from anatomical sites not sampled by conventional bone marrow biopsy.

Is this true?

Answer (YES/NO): YES